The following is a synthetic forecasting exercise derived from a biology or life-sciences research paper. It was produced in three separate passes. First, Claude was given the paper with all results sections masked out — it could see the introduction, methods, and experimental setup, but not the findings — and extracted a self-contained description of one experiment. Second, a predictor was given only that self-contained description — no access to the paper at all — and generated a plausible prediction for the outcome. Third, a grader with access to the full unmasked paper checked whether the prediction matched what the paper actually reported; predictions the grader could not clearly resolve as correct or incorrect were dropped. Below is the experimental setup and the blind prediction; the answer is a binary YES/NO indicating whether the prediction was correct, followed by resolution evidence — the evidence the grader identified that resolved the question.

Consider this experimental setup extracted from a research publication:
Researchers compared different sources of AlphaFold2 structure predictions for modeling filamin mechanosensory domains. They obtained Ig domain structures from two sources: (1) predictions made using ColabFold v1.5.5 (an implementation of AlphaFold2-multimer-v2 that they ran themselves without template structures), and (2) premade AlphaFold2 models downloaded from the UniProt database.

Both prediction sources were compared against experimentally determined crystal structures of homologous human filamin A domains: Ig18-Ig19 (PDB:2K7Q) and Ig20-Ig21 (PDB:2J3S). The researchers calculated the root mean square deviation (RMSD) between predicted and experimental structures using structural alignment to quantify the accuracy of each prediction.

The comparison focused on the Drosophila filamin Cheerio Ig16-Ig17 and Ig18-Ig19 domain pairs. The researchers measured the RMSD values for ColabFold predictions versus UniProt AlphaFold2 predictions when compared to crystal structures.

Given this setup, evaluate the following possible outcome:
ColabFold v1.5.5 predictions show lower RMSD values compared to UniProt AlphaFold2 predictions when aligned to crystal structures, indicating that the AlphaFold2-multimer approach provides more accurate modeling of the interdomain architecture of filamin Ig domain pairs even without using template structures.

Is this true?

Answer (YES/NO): YES